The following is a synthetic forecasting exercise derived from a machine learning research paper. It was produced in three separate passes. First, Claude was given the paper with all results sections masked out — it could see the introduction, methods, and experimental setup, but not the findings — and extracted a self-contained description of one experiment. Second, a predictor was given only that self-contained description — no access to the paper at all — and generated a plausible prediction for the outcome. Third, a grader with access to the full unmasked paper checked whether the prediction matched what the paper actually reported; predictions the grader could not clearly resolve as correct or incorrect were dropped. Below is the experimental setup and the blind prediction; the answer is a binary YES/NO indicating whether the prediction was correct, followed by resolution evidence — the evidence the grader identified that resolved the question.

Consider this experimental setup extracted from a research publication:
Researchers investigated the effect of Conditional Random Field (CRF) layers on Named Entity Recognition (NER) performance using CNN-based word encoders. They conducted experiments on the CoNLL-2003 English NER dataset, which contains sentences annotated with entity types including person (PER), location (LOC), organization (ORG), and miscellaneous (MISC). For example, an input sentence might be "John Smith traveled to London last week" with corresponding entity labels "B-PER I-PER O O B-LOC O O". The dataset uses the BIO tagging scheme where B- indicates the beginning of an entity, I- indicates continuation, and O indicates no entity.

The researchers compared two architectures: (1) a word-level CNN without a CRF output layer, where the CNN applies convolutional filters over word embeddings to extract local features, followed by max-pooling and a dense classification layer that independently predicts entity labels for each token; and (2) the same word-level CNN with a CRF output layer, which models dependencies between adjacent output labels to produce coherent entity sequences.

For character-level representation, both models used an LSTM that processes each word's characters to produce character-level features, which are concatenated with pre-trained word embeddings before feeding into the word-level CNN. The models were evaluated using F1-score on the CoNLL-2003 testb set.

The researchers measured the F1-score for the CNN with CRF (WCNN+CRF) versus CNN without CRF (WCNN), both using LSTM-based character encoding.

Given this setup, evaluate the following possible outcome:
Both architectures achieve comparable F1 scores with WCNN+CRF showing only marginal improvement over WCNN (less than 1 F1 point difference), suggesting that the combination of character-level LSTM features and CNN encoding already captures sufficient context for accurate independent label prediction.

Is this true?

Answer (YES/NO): NO